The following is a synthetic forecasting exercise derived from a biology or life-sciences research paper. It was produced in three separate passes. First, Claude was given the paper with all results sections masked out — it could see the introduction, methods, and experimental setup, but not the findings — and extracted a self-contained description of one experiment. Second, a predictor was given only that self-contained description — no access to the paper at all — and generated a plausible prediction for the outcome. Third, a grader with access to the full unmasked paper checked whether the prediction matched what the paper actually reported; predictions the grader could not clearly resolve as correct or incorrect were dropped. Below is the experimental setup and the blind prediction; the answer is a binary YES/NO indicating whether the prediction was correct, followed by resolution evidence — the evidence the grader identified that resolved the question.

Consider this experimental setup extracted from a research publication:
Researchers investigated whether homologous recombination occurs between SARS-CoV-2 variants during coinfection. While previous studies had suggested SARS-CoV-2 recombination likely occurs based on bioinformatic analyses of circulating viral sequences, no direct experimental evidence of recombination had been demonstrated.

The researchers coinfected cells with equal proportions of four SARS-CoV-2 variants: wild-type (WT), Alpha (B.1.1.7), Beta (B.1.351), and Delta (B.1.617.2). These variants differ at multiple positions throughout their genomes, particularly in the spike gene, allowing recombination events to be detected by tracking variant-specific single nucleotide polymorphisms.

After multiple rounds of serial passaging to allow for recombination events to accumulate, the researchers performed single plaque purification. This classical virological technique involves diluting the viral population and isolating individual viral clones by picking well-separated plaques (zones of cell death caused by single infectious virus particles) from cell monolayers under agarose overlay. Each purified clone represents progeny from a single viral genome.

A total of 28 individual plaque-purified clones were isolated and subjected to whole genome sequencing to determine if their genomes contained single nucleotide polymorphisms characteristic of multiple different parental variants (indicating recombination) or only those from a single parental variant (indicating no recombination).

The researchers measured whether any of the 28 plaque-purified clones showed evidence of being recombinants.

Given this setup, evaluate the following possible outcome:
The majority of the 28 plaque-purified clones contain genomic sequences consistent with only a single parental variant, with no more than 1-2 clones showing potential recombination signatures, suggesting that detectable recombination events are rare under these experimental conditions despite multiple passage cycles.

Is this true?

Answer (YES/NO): NO